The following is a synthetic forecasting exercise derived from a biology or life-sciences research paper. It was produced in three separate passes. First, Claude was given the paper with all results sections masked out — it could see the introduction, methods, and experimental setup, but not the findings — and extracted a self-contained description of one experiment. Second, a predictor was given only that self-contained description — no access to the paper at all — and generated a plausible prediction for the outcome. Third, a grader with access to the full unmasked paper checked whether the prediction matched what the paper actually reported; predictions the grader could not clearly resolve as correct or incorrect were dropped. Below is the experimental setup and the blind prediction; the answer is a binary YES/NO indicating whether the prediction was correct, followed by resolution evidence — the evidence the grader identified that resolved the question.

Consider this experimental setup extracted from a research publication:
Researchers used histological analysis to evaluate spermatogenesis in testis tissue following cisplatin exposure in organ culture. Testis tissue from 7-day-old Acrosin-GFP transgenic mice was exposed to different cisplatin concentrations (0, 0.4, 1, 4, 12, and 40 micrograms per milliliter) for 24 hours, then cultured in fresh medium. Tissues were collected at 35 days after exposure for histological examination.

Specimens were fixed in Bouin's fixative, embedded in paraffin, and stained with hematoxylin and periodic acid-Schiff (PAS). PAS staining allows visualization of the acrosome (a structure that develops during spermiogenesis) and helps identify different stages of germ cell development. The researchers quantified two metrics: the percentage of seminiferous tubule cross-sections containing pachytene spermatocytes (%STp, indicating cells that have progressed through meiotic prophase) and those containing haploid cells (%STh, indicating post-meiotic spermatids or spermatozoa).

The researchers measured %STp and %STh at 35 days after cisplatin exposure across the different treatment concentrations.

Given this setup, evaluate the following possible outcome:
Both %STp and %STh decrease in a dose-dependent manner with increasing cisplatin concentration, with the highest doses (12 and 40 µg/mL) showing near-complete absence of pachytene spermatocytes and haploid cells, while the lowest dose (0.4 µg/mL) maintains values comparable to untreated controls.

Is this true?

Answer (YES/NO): NO